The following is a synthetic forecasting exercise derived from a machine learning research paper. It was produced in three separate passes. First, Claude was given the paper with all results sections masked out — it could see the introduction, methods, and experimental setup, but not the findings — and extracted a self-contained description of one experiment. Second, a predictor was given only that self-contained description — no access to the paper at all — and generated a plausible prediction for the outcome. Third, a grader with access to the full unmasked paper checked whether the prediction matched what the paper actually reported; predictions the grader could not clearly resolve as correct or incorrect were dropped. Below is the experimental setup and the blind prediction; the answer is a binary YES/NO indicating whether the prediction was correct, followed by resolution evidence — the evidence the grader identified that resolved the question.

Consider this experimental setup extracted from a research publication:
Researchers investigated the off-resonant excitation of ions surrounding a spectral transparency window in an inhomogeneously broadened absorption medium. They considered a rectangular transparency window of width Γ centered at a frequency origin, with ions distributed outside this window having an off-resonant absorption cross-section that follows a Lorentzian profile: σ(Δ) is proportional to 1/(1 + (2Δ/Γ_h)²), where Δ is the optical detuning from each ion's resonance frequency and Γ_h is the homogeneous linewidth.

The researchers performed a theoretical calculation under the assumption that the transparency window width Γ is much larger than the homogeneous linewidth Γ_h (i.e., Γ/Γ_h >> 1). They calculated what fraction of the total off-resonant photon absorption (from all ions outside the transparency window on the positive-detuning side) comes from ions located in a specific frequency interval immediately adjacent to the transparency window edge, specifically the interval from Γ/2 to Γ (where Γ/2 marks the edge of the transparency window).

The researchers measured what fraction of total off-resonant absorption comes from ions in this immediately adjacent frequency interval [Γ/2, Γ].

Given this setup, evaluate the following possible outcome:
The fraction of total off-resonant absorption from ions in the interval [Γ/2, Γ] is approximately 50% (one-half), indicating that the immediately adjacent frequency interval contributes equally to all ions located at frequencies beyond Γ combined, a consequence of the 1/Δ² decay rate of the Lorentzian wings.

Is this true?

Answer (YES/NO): YES